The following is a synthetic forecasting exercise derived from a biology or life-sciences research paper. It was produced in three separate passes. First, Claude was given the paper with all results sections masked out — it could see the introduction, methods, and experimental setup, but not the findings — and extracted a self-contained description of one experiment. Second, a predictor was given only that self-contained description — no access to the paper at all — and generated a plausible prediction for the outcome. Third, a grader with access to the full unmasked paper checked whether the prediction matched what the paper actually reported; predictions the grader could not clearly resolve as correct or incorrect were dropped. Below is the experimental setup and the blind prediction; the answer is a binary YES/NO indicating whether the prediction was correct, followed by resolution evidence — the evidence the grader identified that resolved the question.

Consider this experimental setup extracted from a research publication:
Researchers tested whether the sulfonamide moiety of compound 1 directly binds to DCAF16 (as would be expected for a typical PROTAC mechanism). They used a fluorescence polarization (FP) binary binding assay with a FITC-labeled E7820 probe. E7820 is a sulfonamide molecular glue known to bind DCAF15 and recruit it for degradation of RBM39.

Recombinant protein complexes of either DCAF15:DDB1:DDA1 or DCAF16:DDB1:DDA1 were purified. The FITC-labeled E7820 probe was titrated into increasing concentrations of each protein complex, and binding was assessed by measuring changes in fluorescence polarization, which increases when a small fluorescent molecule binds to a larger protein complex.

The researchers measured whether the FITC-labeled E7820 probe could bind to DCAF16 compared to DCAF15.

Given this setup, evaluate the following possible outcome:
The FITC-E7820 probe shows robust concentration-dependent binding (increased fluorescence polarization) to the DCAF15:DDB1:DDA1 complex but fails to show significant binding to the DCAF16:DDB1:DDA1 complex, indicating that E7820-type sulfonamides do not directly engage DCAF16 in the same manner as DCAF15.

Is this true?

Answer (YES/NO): YES